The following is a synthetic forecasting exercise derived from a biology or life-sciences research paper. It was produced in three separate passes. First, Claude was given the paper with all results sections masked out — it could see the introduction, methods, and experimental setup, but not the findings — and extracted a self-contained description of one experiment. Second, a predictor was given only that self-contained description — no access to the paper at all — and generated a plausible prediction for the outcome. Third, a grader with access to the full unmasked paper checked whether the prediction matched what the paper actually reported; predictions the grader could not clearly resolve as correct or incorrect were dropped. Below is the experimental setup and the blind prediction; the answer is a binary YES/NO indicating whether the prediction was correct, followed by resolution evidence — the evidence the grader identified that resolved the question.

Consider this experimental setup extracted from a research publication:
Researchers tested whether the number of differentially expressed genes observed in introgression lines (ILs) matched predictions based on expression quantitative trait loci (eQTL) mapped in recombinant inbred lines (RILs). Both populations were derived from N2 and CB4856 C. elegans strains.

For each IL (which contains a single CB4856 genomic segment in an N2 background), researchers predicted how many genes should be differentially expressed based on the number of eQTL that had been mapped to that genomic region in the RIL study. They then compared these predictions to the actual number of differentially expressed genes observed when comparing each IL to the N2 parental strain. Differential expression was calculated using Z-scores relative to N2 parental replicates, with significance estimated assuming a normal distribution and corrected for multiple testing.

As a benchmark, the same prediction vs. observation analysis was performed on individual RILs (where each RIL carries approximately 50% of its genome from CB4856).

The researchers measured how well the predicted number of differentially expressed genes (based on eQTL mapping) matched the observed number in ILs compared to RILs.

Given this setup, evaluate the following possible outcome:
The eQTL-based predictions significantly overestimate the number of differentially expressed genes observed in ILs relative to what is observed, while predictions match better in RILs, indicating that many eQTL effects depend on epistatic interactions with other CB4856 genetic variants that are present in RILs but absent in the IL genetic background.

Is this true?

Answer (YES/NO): NO